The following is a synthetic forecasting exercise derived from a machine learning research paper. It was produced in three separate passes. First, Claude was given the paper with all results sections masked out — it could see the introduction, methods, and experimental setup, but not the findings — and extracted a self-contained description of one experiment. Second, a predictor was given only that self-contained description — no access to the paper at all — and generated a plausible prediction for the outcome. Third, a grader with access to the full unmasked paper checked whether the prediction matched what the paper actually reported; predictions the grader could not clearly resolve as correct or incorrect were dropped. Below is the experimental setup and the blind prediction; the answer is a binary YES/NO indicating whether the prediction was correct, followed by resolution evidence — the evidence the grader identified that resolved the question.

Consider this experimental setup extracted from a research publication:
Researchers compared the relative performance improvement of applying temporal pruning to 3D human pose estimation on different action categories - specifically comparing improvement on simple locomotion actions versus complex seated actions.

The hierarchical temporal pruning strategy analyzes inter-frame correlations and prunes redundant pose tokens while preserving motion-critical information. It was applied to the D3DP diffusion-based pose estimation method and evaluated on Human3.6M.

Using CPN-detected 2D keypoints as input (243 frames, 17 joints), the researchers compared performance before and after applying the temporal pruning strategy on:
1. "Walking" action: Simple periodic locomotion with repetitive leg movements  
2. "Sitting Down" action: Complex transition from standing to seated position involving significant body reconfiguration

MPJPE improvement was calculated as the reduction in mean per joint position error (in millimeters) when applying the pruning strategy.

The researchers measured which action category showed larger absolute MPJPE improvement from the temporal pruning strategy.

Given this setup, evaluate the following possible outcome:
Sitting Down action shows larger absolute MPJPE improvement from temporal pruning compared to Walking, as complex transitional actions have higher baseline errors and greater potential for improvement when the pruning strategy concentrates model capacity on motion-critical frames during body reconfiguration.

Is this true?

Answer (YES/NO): YES